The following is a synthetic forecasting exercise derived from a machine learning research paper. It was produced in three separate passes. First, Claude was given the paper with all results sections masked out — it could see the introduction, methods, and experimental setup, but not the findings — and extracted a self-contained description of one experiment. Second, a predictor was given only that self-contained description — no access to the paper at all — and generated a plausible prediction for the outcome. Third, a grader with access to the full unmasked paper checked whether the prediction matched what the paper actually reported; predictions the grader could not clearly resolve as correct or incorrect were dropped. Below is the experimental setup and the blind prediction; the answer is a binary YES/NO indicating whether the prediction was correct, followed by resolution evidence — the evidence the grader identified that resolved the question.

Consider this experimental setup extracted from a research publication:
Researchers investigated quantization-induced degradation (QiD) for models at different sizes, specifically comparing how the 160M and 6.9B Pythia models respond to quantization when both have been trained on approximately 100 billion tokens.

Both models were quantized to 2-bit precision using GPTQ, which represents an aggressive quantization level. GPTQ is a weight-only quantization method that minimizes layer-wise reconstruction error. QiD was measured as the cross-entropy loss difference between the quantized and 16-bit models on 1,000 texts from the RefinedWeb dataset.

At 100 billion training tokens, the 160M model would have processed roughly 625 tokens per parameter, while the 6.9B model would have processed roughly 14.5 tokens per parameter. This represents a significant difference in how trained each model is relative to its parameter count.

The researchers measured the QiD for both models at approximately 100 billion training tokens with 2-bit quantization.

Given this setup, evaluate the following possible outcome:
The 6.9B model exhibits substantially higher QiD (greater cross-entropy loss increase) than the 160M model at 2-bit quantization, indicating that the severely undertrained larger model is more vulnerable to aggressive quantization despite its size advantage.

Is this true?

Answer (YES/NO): NO